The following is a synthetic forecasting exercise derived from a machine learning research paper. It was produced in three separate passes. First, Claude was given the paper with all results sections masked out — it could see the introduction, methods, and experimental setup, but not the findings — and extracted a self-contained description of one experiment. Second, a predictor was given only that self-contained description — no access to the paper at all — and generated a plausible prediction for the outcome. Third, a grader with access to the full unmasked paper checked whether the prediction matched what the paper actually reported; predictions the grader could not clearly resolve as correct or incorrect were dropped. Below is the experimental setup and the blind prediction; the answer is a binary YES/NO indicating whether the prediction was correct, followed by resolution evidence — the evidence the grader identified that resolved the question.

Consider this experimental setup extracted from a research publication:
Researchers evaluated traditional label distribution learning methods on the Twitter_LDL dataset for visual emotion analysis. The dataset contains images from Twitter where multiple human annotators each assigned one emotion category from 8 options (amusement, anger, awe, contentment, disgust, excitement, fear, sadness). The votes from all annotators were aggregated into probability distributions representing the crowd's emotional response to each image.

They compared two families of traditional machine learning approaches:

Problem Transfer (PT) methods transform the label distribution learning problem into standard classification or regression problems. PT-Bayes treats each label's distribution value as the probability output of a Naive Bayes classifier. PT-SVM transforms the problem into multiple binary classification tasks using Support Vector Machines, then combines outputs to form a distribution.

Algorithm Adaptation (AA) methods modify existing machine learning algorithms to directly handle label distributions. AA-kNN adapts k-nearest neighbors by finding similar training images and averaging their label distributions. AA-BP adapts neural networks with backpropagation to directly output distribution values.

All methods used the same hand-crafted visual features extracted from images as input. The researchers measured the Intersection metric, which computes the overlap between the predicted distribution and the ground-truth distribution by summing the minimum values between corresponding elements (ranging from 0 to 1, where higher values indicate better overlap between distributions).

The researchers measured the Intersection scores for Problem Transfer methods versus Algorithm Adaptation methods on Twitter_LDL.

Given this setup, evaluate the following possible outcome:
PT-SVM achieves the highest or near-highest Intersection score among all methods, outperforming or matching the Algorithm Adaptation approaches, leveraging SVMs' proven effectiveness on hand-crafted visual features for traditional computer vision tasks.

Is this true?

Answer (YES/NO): NO